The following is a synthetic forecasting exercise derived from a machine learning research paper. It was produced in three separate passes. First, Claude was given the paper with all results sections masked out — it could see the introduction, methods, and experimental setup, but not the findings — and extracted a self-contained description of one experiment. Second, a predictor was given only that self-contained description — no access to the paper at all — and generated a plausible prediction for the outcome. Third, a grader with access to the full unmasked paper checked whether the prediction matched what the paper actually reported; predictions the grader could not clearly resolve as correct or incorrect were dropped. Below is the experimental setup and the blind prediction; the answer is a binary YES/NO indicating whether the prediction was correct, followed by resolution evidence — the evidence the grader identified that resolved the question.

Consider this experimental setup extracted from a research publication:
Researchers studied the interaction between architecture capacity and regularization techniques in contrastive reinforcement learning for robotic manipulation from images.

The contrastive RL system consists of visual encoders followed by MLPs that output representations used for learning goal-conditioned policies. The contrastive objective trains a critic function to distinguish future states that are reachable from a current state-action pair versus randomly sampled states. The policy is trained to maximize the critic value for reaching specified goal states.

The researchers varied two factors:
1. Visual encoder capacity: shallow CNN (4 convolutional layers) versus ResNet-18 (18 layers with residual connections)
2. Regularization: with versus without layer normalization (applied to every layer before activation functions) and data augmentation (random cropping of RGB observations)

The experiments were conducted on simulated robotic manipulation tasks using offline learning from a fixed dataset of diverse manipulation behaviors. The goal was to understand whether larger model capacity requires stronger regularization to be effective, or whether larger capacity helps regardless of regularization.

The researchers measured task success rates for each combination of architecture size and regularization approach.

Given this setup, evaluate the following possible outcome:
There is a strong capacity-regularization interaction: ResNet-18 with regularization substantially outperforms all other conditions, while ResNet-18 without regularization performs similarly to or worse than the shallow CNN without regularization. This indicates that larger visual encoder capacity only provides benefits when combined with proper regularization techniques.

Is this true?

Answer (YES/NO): NO